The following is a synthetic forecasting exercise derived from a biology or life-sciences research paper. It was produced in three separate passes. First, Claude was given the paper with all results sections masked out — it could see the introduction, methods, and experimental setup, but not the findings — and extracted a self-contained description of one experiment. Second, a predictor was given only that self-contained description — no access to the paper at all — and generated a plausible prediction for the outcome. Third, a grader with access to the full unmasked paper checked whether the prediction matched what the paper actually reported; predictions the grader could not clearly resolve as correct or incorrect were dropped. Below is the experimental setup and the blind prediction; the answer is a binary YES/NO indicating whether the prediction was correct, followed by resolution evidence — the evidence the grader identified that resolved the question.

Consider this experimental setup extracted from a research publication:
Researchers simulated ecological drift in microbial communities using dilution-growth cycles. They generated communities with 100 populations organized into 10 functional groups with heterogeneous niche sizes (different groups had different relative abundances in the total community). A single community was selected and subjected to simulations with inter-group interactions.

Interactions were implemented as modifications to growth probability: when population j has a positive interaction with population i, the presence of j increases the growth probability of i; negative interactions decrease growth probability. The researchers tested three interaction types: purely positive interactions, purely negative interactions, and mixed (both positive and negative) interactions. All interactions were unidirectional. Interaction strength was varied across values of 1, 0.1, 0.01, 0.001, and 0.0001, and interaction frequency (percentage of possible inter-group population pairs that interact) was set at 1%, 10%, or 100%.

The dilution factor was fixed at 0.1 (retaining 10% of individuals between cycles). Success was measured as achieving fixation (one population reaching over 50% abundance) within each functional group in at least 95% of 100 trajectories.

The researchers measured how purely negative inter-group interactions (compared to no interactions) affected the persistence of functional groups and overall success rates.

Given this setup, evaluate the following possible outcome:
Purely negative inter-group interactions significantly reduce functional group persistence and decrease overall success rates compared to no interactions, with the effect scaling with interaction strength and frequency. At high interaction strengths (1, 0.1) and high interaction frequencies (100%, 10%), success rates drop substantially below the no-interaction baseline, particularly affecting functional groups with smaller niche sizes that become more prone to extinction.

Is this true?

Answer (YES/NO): NO